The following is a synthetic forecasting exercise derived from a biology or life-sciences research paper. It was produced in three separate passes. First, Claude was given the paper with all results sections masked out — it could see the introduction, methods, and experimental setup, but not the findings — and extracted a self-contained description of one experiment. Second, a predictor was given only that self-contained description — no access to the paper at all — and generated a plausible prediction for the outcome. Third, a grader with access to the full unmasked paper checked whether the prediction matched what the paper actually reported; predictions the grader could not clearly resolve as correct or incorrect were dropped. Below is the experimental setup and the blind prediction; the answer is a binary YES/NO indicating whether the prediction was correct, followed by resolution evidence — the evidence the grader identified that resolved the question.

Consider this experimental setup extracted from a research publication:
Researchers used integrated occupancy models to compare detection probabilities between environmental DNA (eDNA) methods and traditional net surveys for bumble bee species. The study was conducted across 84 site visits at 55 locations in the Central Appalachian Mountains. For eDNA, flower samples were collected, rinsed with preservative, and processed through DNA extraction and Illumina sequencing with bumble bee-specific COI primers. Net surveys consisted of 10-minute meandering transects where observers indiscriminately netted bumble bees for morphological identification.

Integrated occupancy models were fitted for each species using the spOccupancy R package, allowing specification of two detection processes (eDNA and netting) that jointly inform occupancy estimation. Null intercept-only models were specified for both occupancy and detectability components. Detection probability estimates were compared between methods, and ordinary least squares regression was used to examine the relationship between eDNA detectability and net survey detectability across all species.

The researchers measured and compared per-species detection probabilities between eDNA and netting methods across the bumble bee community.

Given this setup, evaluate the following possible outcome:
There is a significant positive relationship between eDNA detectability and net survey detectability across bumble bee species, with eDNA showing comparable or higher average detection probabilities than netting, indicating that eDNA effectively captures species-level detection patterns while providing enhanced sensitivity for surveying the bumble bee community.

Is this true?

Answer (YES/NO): NO